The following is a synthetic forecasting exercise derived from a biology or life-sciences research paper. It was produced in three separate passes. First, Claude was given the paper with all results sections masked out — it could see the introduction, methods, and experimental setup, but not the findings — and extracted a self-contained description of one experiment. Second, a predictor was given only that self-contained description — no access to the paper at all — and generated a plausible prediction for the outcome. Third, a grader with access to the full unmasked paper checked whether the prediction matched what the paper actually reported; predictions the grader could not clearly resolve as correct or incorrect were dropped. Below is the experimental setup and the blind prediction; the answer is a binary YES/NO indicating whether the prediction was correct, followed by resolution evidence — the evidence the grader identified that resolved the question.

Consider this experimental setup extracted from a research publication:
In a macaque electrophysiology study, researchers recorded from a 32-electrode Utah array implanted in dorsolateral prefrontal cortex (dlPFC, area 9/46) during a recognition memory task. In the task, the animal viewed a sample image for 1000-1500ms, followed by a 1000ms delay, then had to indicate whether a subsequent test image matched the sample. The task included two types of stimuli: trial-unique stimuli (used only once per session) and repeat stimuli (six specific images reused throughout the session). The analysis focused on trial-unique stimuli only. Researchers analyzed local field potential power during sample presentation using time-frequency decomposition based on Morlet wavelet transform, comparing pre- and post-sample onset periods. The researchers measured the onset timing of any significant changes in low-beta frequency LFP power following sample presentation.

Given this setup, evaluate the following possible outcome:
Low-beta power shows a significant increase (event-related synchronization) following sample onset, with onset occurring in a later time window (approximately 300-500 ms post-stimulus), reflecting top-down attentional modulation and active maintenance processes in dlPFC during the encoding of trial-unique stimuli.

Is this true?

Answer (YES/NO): NO